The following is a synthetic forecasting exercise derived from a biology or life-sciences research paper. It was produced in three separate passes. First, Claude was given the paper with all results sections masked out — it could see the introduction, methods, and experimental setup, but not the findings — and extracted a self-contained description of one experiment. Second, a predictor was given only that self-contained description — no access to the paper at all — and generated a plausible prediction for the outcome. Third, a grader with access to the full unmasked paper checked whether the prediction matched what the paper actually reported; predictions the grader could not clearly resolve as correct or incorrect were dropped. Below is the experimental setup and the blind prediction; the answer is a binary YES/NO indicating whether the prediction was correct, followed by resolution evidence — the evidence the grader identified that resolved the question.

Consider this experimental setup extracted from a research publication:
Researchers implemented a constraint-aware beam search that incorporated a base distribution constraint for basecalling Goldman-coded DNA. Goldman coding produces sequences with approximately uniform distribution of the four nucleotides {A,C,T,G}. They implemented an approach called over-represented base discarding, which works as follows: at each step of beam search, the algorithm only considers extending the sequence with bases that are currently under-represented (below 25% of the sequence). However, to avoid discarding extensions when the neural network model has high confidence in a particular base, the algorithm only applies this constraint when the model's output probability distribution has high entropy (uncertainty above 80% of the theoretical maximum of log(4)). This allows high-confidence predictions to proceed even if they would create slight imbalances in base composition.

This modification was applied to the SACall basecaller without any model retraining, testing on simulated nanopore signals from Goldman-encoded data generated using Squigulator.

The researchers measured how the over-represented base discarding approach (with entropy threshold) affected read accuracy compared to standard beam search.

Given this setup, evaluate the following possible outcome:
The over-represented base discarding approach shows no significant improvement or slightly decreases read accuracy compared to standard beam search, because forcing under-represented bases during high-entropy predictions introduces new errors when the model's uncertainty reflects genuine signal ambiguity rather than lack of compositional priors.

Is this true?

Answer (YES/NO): YES